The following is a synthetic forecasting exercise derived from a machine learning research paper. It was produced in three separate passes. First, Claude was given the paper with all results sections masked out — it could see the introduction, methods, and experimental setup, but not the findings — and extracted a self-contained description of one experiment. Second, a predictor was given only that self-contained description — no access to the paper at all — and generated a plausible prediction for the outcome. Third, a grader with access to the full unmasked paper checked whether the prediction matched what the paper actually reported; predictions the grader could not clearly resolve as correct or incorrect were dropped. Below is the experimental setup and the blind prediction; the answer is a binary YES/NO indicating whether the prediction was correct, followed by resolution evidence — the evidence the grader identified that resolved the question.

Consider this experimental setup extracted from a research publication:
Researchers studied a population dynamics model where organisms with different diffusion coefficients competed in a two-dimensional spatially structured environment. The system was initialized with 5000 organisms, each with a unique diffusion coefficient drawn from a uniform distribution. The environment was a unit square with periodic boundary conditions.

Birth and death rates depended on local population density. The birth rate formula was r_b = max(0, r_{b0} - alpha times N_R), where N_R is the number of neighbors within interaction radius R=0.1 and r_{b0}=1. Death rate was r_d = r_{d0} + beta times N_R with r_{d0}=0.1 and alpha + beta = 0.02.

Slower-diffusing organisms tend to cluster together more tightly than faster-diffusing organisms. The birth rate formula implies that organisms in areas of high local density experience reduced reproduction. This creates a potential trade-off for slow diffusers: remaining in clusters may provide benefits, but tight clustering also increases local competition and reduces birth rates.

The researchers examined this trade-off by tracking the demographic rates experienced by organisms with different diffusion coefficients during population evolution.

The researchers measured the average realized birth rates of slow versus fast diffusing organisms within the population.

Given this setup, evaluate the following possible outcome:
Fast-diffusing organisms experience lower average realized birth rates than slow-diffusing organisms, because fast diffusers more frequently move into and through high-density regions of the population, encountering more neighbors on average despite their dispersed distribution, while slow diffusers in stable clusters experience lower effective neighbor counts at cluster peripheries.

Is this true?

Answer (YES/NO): NO